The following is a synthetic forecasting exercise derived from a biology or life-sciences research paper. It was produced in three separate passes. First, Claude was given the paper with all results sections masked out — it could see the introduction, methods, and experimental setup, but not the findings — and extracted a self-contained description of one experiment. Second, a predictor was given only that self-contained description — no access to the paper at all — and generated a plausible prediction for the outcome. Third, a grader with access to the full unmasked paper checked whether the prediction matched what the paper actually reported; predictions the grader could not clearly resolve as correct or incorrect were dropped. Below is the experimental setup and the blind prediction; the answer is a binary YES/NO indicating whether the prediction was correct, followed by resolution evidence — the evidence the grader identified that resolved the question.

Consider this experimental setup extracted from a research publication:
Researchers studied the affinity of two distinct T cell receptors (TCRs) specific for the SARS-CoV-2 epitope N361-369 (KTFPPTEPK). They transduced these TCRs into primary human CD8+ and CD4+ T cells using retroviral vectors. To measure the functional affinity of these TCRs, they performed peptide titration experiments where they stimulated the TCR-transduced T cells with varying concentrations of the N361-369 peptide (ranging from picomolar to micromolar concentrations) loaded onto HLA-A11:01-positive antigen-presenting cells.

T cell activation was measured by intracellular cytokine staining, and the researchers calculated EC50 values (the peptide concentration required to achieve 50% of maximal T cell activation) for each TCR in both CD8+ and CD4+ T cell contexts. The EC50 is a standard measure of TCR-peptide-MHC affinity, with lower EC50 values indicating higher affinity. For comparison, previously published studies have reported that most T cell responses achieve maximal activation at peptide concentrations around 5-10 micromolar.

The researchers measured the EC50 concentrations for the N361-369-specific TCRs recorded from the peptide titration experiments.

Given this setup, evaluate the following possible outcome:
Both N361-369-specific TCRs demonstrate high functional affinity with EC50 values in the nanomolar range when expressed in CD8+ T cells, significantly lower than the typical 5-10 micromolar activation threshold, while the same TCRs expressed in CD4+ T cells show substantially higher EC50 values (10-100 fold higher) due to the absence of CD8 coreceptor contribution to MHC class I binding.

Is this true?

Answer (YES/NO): NO